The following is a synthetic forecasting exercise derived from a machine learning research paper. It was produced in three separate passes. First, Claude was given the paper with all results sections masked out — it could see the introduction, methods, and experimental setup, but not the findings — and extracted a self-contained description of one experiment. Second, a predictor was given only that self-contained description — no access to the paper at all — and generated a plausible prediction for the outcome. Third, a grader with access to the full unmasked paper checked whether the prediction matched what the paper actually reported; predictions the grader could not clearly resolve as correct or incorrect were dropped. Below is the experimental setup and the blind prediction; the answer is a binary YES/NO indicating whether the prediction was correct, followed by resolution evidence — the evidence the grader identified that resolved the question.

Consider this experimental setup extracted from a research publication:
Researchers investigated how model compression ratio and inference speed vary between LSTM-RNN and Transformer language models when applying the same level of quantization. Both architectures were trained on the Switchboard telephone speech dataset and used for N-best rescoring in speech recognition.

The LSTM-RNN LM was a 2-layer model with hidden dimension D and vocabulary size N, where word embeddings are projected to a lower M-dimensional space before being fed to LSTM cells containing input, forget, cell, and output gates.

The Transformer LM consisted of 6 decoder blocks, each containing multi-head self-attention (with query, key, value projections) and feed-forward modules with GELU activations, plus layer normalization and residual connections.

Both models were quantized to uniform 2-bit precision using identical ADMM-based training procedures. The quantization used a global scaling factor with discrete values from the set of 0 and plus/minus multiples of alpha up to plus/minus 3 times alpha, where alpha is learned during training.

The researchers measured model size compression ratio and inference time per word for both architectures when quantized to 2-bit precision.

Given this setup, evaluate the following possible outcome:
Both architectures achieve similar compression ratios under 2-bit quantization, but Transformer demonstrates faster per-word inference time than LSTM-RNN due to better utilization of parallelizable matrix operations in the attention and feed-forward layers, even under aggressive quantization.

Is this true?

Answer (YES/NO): YES